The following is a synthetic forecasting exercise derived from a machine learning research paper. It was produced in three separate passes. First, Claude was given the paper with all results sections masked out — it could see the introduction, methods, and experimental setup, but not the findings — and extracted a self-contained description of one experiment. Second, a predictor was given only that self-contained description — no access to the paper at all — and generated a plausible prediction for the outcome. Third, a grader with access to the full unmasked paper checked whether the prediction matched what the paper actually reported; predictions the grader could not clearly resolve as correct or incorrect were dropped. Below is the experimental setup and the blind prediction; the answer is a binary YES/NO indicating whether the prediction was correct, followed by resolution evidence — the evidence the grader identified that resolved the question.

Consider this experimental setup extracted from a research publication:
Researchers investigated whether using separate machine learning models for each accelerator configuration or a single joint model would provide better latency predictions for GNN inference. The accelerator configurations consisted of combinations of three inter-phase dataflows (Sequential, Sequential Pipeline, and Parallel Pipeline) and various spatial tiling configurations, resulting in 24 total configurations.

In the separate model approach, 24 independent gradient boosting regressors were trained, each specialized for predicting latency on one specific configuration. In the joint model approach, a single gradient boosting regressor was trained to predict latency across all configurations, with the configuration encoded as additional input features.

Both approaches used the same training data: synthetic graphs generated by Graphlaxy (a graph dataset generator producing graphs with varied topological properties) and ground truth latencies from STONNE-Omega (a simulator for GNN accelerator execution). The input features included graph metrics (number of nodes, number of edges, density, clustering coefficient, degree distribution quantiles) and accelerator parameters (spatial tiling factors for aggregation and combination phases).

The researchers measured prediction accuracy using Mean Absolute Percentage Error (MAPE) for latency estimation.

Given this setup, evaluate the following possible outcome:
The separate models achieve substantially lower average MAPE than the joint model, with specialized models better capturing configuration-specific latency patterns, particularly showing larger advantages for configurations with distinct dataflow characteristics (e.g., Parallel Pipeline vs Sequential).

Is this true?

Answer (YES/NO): NO